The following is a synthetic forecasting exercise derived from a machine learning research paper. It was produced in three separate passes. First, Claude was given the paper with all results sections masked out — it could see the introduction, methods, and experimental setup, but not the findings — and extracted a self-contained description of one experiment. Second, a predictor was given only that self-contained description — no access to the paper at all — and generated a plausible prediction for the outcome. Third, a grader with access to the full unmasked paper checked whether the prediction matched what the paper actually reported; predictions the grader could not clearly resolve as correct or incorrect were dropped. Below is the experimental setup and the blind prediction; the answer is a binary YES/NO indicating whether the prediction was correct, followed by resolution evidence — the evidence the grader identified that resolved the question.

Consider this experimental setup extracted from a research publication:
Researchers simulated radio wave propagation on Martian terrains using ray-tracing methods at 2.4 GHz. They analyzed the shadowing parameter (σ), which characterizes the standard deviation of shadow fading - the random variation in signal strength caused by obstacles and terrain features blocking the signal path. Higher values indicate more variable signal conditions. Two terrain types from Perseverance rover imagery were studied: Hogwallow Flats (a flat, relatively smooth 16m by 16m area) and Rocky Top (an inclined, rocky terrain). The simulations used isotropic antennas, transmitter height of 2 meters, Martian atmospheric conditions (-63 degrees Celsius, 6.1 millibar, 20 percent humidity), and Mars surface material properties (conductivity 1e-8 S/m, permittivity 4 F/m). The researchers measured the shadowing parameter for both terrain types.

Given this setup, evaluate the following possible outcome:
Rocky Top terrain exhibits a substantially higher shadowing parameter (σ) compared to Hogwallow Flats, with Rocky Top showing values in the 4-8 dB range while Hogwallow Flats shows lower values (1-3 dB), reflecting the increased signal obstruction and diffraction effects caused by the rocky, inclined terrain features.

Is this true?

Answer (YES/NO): NO